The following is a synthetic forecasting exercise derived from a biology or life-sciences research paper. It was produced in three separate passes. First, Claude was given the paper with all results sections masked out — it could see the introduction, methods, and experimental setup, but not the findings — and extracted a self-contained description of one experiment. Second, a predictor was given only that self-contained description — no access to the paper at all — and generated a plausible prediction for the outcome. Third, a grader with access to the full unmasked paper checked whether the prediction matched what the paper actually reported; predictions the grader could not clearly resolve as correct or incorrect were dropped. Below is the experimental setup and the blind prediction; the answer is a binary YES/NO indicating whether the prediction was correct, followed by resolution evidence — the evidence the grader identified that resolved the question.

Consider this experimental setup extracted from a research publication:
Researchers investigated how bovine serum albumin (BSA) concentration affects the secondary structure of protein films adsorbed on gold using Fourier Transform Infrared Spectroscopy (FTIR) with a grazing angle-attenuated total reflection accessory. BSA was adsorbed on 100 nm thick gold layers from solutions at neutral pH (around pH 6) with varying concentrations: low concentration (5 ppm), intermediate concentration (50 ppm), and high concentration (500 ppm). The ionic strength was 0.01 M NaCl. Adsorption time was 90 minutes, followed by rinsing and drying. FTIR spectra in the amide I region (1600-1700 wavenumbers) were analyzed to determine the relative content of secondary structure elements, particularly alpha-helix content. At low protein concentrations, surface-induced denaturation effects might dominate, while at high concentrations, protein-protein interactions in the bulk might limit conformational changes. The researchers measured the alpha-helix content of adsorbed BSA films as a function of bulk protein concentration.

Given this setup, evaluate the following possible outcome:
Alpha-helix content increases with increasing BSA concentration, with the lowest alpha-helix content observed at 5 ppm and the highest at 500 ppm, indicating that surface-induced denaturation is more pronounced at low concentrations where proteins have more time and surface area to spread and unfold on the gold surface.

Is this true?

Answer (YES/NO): YES